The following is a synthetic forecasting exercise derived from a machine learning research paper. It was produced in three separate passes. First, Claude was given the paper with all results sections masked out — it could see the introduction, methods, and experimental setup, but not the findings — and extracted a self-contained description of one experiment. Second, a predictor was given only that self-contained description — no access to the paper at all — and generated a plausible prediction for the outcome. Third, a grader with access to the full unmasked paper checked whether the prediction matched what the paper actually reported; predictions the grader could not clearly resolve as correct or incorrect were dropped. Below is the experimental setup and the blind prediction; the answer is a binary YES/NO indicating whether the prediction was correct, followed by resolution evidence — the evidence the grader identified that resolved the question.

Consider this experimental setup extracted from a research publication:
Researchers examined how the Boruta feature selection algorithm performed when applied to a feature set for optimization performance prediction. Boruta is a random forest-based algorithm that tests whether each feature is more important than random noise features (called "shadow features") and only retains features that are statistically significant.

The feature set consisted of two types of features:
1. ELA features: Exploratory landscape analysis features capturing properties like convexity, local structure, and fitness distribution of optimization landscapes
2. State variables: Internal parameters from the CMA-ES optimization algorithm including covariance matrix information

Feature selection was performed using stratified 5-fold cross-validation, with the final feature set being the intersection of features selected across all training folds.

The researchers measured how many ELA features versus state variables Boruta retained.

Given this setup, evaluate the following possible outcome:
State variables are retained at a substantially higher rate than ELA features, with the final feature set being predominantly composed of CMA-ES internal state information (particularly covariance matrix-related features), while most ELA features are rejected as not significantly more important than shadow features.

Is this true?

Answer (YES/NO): NO